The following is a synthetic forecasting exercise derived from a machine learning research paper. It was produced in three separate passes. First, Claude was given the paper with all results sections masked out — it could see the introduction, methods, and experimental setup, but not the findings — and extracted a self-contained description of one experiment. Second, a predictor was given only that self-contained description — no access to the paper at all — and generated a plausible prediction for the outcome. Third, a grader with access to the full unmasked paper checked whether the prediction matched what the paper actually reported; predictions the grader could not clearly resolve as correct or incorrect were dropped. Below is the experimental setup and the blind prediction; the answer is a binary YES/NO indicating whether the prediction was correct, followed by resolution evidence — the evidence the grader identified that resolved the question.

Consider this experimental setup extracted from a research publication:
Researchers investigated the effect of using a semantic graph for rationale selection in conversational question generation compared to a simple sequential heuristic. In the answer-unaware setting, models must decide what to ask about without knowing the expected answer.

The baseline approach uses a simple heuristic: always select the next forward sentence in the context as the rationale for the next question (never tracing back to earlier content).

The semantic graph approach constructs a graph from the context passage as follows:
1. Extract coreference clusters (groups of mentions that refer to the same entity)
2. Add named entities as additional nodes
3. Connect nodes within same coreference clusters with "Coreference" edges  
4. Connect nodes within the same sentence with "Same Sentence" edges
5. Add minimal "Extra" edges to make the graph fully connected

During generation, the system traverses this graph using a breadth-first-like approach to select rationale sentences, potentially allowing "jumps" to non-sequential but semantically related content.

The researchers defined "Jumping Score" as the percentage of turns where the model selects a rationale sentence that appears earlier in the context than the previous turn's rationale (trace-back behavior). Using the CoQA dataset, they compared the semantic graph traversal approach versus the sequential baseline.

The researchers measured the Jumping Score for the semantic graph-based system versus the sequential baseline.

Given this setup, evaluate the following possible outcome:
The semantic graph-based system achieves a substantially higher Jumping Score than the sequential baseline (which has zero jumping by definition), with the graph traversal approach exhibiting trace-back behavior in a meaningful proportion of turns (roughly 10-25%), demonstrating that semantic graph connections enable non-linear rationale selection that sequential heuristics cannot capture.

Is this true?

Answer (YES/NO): YES